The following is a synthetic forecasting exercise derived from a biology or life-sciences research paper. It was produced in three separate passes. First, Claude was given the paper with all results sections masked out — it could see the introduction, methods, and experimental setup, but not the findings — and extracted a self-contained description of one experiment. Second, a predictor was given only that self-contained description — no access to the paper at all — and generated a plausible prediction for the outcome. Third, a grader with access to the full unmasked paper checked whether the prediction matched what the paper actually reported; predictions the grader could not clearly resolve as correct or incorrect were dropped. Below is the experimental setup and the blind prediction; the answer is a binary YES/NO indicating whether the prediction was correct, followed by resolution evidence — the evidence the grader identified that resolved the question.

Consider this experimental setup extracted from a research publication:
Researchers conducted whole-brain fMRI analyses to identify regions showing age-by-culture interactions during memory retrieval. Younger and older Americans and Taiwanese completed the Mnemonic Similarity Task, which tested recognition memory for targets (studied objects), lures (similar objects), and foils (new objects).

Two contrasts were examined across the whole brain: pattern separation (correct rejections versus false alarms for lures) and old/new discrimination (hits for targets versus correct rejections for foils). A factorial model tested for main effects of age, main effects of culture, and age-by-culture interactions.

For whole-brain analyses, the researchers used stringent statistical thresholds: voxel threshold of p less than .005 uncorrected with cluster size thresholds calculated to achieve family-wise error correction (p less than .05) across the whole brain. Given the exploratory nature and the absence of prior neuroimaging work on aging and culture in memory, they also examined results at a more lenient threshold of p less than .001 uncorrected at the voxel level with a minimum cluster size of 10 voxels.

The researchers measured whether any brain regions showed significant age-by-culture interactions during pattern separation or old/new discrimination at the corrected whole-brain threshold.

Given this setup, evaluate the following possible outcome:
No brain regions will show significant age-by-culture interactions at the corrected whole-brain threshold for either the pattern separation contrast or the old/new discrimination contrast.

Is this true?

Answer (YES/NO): YES